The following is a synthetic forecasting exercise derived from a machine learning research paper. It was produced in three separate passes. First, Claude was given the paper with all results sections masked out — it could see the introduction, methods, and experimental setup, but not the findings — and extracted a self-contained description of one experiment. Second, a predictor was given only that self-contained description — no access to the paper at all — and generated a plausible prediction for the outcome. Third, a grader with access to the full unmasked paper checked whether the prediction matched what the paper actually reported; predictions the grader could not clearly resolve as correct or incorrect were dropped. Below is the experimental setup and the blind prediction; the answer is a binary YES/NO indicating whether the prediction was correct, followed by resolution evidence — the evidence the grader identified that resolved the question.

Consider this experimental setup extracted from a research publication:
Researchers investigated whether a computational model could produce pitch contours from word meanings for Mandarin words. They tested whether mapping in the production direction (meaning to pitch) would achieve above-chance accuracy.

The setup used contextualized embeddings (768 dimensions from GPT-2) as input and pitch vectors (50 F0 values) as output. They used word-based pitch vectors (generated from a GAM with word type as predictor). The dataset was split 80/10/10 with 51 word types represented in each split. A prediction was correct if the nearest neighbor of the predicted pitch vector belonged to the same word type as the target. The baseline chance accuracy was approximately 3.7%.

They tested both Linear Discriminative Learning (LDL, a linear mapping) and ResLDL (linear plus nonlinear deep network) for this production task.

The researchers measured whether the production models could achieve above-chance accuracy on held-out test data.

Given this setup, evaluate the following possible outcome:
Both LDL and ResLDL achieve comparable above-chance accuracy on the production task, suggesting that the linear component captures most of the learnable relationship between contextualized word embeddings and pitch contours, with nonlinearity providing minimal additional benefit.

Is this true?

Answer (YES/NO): YES